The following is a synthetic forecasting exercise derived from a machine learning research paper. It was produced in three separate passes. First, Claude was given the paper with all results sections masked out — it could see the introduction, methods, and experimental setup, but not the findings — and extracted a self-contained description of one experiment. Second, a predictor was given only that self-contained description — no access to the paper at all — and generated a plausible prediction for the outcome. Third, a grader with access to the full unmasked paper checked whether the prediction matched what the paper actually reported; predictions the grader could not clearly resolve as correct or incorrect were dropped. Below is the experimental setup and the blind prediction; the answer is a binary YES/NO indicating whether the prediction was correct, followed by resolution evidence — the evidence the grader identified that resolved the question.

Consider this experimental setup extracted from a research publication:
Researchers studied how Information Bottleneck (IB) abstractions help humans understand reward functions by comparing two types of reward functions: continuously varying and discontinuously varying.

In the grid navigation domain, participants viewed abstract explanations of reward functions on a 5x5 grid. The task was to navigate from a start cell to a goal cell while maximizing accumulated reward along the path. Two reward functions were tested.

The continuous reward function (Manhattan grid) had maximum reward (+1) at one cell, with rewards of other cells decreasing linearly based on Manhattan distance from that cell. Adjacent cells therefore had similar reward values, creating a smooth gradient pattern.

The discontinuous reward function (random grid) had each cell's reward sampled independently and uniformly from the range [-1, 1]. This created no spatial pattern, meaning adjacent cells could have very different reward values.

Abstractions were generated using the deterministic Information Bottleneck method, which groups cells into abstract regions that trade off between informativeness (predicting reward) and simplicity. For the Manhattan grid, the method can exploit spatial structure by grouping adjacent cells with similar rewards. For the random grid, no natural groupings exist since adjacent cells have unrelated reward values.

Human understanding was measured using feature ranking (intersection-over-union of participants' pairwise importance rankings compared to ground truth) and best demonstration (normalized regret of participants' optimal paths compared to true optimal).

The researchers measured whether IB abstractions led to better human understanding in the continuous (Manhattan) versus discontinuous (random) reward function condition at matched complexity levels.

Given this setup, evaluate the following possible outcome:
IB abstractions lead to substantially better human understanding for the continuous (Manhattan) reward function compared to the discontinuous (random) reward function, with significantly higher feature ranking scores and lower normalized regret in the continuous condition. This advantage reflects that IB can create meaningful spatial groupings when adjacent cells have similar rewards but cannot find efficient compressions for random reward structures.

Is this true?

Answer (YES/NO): NO